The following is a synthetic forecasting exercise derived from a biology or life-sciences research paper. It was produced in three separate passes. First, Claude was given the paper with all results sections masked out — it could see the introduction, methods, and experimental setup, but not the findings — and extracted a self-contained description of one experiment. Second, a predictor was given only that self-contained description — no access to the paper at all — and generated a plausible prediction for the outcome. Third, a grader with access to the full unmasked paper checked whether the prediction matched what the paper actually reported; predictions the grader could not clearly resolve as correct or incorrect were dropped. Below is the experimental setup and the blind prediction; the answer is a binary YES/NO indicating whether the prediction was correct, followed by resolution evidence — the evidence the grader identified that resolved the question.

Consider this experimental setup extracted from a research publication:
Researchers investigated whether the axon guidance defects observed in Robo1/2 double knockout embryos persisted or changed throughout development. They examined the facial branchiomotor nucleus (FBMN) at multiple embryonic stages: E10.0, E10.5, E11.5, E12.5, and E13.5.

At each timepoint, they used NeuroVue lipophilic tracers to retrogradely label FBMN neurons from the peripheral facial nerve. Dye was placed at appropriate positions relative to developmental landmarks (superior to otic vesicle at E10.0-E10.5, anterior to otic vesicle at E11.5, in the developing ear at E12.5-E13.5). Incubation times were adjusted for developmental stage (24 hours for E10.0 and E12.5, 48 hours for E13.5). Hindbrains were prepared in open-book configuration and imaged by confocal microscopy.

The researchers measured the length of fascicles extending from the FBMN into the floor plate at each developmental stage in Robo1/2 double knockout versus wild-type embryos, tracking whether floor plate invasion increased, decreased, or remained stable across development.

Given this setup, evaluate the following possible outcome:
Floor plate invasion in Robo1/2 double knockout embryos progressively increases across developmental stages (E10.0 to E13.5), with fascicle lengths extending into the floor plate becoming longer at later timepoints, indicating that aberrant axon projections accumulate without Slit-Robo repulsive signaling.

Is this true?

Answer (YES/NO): YES